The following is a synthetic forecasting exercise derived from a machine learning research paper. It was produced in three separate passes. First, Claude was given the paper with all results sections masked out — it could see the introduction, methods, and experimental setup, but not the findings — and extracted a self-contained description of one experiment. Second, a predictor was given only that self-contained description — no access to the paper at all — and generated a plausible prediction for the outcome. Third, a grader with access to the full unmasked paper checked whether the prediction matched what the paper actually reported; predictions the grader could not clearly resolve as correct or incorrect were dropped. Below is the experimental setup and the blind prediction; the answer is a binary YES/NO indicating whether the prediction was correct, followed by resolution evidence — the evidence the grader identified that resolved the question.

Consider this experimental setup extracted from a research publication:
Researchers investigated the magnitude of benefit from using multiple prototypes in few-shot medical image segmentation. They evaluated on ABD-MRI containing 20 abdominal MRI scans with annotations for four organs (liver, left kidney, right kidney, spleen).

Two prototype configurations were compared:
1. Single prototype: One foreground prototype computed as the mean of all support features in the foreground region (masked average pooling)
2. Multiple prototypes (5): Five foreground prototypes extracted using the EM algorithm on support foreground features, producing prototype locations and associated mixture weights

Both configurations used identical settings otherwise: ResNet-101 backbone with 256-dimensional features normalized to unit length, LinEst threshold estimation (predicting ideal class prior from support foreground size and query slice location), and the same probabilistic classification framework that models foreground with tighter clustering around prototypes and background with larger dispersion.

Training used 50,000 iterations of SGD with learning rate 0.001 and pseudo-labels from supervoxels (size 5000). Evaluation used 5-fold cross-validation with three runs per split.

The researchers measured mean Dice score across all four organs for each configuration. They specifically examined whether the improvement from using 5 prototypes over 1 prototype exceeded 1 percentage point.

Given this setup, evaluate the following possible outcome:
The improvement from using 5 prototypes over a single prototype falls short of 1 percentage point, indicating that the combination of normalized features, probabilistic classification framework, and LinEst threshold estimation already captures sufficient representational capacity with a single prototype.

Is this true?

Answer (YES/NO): YES